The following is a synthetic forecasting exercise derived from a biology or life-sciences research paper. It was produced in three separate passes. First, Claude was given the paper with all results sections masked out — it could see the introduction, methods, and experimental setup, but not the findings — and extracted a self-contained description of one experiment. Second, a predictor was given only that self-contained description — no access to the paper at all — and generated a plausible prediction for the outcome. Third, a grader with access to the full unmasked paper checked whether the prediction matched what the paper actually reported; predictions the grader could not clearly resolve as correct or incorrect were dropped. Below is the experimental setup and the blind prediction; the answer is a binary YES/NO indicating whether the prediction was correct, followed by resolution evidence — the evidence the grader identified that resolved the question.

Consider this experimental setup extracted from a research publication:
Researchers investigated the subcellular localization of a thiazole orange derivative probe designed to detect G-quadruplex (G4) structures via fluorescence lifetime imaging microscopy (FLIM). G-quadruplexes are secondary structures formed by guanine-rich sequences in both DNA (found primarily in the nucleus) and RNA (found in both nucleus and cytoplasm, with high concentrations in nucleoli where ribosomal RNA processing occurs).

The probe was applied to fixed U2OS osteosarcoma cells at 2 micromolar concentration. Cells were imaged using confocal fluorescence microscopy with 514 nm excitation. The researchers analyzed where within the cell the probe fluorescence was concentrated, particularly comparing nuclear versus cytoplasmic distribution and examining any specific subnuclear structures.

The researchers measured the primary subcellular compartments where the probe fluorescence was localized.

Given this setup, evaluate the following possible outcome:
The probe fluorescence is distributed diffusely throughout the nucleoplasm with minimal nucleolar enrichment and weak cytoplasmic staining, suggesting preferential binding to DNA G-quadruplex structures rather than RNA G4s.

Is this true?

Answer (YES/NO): NO